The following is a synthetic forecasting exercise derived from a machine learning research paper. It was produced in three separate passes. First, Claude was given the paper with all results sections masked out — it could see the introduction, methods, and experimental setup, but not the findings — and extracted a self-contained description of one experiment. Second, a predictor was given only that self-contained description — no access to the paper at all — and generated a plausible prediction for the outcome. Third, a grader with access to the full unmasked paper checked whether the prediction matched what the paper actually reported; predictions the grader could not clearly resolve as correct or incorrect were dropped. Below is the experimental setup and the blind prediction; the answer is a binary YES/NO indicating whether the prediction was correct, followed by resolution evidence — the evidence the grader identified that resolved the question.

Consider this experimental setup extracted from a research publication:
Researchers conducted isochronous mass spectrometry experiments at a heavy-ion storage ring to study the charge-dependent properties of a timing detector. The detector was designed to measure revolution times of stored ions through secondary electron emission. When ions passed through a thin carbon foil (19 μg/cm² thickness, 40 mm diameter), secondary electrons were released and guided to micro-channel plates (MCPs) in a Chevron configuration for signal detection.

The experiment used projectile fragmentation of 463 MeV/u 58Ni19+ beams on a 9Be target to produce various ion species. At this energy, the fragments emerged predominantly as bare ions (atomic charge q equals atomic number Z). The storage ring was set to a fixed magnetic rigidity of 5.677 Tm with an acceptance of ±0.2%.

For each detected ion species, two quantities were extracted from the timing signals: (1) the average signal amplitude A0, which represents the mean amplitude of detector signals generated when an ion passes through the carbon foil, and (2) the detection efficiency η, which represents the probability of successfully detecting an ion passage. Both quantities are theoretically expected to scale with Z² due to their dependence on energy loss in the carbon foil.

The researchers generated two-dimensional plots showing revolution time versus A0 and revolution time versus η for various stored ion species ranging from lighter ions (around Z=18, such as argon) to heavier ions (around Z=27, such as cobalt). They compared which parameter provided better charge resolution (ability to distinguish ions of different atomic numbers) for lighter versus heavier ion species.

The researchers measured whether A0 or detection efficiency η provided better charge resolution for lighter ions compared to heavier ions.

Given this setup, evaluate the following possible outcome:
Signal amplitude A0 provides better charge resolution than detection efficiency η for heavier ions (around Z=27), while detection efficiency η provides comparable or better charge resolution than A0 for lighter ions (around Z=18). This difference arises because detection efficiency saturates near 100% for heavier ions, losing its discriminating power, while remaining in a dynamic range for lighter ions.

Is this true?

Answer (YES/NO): YES